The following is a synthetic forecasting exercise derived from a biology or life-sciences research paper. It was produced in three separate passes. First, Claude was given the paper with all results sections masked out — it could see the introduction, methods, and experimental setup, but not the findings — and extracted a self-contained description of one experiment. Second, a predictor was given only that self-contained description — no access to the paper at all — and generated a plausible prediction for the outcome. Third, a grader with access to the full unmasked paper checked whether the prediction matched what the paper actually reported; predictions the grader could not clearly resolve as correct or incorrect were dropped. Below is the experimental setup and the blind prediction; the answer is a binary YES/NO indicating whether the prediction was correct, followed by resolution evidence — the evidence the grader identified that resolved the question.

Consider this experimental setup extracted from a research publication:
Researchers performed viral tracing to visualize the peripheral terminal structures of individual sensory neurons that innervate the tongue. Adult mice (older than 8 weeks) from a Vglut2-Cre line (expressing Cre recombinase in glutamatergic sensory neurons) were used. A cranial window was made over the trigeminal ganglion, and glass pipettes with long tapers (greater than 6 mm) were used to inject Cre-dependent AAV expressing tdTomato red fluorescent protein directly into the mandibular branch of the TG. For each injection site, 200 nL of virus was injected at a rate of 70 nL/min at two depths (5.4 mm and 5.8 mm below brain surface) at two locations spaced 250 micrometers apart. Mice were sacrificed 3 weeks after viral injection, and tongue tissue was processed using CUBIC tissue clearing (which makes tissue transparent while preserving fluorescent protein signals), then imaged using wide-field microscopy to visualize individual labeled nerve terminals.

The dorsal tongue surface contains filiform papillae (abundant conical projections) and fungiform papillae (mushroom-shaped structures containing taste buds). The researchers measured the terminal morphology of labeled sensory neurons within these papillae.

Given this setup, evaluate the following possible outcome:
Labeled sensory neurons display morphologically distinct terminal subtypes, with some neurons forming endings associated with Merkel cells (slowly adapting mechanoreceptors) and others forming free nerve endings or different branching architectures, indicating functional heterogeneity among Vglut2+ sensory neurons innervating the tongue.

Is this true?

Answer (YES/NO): NO